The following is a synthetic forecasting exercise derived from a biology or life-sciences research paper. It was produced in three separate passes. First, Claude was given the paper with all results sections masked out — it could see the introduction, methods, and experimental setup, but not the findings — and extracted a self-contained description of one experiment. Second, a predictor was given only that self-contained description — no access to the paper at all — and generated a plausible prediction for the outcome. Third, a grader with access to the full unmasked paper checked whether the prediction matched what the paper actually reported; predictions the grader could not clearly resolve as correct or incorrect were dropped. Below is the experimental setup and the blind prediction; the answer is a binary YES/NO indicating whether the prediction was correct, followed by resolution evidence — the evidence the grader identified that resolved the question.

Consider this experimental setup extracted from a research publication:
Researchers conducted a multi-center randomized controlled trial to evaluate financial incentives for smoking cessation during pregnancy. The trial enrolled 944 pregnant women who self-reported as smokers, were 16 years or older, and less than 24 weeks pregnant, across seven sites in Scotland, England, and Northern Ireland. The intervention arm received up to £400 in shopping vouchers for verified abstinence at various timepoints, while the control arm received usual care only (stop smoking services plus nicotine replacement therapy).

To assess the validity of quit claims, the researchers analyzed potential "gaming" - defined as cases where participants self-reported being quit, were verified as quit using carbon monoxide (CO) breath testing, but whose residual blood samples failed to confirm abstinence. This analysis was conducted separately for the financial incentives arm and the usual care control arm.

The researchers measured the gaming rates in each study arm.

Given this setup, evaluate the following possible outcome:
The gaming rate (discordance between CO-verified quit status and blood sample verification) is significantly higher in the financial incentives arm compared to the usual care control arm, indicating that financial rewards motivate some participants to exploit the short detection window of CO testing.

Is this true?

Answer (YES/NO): NO